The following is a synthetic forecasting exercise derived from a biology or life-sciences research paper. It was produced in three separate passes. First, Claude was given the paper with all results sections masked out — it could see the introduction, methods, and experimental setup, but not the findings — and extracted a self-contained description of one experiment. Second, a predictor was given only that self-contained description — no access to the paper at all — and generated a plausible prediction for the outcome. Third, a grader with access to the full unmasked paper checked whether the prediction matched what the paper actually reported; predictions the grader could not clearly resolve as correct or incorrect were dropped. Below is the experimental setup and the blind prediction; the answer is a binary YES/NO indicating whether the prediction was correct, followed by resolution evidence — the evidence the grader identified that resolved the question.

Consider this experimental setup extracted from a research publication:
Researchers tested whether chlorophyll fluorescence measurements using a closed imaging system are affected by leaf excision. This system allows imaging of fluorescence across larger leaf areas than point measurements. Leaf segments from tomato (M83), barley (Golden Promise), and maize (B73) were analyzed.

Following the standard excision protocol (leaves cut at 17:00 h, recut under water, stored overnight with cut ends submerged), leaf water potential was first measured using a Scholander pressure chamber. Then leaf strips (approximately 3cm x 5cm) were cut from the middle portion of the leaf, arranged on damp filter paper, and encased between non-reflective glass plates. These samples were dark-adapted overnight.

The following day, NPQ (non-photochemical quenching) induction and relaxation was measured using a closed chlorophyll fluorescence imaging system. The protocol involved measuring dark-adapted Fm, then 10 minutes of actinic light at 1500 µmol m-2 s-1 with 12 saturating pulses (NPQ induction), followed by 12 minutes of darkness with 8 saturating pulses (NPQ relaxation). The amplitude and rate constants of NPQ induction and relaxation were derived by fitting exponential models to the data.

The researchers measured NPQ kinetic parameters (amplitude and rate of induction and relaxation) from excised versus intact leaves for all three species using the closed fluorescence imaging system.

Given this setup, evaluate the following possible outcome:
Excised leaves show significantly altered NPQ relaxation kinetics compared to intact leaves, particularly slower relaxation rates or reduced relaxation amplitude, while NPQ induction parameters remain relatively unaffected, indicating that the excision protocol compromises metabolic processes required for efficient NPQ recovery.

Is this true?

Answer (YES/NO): NO